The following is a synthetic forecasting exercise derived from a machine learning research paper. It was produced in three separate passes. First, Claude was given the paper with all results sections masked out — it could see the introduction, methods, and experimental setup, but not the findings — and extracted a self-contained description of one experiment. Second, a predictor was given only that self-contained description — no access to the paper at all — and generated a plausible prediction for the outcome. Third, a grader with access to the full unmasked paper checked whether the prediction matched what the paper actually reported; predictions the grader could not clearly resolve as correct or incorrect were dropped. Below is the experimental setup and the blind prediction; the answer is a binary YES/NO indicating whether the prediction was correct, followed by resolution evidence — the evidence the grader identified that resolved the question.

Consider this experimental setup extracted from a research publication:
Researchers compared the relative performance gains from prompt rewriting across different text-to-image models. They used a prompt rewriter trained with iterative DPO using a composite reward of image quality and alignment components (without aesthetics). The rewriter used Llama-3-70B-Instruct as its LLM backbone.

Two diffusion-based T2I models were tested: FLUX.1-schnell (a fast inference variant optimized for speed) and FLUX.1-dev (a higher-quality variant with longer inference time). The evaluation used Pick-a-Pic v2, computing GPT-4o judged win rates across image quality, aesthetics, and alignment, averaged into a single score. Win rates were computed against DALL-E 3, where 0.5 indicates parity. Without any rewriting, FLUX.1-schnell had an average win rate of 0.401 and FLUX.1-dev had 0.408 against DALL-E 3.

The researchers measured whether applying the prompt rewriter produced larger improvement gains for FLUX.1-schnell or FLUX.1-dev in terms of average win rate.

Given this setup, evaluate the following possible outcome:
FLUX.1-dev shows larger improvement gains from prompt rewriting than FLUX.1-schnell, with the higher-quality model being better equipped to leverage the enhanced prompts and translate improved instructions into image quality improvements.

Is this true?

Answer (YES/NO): YES